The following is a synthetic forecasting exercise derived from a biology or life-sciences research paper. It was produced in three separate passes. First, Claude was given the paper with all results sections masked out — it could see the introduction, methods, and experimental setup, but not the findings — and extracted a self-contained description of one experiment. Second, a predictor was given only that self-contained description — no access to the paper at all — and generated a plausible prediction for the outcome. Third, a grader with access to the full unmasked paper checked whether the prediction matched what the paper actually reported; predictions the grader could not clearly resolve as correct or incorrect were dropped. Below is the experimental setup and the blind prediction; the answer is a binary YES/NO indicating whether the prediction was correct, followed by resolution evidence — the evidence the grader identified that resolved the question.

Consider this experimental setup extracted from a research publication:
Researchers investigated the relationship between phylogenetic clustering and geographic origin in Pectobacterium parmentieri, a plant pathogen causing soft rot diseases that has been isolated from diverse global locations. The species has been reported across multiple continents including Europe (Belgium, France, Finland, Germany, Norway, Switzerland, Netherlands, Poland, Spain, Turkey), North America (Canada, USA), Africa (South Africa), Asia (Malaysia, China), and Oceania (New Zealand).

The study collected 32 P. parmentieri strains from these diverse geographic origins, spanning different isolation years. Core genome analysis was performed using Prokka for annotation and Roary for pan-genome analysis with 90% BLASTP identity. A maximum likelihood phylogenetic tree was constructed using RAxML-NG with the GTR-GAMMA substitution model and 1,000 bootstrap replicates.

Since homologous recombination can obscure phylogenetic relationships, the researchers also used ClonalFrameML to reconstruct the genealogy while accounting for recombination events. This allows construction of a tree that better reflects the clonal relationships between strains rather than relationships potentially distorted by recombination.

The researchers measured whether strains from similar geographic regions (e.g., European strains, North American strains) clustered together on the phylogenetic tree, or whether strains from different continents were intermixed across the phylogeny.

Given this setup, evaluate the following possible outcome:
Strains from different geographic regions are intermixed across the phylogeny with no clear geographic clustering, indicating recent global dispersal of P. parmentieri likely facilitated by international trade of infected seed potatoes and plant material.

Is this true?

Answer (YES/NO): YES